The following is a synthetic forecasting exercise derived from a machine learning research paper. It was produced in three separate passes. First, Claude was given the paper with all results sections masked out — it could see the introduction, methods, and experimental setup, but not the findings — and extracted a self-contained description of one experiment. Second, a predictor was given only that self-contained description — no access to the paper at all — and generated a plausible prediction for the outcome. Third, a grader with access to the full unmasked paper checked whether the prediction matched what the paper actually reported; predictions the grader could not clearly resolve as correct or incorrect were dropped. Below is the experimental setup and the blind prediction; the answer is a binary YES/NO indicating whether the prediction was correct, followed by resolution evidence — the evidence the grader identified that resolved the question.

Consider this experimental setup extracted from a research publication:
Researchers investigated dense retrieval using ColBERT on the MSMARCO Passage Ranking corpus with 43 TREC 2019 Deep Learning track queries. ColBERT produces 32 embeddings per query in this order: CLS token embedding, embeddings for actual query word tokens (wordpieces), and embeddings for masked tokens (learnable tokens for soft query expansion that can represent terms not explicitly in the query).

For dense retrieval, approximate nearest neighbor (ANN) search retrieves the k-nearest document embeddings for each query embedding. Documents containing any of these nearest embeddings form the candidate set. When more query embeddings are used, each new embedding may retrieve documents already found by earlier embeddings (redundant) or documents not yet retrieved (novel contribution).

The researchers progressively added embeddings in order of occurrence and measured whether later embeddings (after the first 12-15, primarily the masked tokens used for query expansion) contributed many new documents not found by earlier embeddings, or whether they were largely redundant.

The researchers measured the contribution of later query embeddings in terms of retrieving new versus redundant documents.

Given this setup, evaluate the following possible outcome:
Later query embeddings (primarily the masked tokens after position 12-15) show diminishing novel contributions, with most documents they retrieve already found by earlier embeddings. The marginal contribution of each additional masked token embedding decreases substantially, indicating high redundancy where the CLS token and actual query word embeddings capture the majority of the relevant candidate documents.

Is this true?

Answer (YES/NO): YES